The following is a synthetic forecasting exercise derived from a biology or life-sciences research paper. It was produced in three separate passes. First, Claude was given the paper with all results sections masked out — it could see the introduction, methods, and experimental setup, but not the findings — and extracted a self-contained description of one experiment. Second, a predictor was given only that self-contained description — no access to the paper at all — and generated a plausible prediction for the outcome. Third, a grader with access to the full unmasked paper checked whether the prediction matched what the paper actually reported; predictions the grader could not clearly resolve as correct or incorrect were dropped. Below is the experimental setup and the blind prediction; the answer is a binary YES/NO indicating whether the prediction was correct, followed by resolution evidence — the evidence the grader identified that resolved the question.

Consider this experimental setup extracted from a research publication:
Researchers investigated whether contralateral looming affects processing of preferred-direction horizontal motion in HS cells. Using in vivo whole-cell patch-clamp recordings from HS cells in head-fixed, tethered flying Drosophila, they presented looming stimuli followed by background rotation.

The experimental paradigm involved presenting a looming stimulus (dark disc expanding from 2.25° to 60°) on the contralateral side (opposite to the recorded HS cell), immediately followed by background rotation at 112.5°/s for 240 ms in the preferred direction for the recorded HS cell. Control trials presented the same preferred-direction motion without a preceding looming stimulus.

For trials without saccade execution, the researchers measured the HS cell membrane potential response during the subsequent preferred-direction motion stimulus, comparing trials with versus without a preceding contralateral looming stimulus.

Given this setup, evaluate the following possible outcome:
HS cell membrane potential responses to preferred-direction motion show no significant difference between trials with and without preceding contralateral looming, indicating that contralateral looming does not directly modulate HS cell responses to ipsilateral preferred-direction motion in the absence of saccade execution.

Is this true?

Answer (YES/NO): YES